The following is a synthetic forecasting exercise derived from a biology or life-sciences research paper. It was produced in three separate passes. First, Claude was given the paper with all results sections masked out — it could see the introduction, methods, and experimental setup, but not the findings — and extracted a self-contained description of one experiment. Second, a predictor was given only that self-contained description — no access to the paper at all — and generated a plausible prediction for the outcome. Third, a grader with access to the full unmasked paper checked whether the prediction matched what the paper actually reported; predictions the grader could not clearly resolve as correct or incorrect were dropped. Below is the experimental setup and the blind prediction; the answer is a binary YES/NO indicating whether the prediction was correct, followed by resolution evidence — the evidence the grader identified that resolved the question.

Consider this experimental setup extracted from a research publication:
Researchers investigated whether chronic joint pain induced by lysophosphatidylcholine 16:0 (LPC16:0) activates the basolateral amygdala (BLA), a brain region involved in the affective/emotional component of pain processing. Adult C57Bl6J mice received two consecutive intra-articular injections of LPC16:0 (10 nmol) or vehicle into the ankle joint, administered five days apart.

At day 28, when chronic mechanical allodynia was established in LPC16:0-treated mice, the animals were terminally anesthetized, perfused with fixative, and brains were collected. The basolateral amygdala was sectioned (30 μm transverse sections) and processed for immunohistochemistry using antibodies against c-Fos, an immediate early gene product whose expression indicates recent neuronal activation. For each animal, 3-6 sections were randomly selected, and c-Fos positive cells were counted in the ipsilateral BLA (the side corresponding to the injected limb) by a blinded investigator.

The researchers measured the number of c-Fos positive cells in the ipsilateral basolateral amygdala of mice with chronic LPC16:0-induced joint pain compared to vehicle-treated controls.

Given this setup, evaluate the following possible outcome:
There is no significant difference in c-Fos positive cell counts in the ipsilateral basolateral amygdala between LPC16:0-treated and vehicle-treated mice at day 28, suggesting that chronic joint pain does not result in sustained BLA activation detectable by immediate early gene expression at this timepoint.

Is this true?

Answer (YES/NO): NO